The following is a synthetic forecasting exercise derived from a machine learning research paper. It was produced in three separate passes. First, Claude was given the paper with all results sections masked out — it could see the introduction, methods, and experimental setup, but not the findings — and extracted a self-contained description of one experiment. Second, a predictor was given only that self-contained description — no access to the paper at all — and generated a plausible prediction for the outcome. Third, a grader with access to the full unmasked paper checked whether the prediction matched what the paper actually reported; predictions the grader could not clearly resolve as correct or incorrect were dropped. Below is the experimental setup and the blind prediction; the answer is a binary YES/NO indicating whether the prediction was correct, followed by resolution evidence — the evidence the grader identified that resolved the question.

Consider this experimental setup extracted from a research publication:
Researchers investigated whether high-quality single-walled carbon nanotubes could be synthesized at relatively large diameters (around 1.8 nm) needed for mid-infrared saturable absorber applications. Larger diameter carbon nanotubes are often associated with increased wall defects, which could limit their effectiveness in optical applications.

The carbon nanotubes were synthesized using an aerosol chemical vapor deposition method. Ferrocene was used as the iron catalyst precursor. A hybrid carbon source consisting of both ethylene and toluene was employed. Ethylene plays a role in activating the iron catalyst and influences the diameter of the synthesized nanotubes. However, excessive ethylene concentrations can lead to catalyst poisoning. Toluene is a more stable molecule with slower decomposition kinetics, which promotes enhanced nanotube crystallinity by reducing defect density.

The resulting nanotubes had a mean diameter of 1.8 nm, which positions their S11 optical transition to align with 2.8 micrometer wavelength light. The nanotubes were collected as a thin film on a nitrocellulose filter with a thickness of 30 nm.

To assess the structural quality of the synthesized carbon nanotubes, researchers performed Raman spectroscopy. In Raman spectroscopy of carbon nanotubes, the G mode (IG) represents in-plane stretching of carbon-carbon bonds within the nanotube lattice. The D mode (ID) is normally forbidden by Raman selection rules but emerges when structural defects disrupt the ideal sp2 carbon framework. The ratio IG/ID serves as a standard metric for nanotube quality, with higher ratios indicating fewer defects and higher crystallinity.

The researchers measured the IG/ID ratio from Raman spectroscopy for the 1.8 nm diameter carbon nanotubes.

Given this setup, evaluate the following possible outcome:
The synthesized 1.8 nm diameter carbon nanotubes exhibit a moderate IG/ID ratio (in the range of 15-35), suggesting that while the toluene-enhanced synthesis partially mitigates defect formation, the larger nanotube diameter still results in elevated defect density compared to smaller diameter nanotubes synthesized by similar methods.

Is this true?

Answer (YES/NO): YES